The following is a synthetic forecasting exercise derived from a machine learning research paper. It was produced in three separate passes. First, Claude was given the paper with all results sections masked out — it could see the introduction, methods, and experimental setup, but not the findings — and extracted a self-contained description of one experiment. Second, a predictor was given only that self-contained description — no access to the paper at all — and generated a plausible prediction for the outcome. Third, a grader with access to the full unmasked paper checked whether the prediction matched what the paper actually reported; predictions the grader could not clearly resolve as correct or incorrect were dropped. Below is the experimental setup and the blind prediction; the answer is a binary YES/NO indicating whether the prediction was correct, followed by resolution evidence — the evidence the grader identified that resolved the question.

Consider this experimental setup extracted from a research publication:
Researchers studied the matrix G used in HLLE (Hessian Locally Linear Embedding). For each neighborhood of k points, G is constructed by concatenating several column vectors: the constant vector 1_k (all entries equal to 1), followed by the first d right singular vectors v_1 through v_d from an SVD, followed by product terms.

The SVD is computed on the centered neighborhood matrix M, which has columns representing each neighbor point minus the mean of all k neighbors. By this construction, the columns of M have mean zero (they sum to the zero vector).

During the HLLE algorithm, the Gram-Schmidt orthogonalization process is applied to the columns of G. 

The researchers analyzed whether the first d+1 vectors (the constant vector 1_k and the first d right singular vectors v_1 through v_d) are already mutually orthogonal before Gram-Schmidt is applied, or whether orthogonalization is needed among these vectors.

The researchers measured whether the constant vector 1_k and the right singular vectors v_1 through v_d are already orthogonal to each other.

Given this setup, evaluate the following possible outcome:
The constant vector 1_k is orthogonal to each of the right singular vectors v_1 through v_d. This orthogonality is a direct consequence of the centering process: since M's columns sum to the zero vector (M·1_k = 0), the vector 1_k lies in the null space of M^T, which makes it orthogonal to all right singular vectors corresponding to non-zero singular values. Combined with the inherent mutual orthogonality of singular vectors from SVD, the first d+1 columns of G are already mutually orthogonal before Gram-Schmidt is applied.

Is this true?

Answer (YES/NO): YES